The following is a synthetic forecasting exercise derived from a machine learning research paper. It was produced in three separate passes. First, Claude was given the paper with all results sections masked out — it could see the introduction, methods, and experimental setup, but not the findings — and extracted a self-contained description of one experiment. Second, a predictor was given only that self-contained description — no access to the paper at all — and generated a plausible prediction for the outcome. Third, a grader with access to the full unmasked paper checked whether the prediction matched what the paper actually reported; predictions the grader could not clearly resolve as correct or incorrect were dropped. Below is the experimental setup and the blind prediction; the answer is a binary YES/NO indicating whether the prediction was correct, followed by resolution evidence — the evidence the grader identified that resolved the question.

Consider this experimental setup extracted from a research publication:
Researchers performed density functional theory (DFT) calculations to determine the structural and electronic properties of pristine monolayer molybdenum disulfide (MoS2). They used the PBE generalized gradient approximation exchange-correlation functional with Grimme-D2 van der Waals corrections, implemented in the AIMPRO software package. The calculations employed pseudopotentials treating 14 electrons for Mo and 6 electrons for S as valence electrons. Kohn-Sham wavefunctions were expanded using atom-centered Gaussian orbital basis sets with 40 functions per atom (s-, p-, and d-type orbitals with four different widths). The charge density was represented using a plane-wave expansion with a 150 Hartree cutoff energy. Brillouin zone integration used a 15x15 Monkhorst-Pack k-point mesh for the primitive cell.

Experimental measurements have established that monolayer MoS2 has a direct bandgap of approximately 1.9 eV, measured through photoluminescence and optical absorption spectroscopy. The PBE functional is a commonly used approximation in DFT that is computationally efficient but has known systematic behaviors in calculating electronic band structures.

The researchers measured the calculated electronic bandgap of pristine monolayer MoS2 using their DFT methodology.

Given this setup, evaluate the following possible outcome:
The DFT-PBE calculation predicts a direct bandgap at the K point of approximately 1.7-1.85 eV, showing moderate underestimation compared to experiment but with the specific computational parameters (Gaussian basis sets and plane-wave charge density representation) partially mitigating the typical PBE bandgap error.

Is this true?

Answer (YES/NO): NO